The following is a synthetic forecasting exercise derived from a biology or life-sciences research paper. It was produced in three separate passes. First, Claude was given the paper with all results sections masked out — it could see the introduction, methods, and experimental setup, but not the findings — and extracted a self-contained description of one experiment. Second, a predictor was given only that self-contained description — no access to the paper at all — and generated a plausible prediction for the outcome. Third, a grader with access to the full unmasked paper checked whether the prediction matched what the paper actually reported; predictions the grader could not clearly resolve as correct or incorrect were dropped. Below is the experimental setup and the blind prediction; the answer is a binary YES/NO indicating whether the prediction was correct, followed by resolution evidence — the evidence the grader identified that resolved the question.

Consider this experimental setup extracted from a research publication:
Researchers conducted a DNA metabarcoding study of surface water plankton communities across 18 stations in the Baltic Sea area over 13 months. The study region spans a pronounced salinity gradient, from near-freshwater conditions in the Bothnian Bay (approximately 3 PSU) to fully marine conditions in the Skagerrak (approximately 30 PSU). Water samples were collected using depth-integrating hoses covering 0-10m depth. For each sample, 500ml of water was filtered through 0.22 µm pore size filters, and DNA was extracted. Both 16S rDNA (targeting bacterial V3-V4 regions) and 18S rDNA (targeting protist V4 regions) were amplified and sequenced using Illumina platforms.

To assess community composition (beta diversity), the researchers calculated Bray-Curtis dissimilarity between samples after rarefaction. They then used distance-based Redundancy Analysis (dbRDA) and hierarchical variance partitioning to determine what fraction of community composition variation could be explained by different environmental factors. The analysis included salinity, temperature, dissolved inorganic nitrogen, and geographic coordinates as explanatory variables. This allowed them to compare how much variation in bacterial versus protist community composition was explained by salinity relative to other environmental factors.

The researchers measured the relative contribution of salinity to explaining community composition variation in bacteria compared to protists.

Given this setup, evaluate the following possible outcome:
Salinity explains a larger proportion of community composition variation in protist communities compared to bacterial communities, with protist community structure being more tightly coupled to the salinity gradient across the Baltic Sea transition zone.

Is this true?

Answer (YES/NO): NO